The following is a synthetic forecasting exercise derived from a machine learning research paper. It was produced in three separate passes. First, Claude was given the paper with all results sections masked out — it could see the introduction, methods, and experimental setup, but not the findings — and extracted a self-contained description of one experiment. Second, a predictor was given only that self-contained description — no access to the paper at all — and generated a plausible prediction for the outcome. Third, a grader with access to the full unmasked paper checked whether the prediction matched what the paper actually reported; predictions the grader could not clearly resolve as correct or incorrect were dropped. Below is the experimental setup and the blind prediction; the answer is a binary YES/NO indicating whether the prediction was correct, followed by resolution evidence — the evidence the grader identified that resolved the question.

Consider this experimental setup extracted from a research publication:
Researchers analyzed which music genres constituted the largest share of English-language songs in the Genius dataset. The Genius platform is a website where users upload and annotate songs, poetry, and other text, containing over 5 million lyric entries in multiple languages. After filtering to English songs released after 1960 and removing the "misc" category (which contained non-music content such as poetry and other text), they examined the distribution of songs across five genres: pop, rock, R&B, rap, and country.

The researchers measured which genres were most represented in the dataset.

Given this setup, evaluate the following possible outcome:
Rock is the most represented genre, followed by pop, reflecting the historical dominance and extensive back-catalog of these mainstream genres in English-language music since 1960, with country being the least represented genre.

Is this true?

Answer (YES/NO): NO